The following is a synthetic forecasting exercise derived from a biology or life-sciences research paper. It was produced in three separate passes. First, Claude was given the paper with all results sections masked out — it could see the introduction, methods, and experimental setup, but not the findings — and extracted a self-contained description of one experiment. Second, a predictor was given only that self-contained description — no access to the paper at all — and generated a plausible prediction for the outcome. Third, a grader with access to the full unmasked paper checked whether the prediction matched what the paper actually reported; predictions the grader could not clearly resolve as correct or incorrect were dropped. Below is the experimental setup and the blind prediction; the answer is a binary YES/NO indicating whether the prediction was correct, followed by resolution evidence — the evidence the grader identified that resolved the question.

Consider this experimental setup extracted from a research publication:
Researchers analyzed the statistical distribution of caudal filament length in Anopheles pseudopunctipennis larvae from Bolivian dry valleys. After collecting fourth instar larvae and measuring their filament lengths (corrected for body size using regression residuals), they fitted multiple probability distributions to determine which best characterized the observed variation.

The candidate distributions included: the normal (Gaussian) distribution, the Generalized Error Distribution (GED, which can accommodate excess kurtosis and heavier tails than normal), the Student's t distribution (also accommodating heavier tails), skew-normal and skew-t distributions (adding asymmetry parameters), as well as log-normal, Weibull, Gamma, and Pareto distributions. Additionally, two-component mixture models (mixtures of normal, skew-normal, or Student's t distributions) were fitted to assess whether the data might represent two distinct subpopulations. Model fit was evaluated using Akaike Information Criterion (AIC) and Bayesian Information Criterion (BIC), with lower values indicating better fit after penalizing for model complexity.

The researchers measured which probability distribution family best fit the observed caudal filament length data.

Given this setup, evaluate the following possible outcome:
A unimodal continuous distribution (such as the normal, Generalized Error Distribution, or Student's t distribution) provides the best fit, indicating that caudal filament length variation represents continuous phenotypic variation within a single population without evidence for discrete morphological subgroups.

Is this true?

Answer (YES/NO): YES